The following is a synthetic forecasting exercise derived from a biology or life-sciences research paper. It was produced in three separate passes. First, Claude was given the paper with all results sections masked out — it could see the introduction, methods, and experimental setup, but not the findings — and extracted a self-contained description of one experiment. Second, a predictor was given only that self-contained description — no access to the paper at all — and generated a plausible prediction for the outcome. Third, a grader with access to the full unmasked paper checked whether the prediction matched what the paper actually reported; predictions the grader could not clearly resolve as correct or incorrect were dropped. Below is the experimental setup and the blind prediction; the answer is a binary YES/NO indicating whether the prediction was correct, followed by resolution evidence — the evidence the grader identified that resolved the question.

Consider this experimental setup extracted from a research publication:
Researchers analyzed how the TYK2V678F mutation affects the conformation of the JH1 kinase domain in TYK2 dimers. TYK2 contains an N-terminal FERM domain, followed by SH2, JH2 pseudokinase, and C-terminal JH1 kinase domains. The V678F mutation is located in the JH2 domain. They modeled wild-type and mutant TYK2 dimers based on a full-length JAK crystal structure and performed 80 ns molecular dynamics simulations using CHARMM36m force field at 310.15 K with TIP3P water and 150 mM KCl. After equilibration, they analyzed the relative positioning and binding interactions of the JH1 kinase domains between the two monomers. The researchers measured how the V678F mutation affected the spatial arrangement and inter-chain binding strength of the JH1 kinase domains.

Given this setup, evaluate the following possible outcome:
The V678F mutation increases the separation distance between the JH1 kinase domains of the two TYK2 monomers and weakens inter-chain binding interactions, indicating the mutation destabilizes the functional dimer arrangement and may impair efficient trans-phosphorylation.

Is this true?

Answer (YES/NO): NO